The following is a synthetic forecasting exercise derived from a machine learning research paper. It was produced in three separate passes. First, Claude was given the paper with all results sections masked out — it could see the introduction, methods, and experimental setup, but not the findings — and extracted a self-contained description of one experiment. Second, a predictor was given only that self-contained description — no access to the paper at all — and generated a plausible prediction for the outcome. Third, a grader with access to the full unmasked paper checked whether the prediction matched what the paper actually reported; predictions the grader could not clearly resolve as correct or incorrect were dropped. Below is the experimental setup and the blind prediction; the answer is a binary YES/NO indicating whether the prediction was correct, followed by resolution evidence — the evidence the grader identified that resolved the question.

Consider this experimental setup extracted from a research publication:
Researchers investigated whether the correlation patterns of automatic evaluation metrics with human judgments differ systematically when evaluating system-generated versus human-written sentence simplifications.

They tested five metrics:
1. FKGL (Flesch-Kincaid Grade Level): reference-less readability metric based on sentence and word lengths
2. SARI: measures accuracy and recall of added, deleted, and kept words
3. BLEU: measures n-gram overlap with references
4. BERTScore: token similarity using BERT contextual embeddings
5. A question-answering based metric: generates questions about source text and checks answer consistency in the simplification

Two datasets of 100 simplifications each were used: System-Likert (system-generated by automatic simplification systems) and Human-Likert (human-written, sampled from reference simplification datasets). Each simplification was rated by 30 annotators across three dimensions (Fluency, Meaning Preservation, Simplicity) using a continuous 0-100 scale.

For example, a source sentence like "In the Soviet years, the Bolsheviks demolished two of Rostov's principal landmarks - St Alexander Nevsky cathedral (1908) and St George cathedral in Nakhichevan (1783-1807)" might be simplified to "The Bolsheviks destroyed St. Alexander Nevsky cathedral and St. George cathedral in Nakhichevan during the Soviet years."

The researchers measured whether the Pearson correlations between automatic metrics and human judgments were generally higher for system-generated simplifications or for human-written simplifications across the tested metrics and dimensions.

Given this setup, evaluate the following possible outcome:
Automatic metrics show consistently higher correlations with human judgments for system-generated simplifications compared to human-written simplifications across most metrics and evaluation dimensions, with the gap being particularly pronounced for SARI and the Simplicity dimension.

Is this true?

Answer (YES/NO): NO